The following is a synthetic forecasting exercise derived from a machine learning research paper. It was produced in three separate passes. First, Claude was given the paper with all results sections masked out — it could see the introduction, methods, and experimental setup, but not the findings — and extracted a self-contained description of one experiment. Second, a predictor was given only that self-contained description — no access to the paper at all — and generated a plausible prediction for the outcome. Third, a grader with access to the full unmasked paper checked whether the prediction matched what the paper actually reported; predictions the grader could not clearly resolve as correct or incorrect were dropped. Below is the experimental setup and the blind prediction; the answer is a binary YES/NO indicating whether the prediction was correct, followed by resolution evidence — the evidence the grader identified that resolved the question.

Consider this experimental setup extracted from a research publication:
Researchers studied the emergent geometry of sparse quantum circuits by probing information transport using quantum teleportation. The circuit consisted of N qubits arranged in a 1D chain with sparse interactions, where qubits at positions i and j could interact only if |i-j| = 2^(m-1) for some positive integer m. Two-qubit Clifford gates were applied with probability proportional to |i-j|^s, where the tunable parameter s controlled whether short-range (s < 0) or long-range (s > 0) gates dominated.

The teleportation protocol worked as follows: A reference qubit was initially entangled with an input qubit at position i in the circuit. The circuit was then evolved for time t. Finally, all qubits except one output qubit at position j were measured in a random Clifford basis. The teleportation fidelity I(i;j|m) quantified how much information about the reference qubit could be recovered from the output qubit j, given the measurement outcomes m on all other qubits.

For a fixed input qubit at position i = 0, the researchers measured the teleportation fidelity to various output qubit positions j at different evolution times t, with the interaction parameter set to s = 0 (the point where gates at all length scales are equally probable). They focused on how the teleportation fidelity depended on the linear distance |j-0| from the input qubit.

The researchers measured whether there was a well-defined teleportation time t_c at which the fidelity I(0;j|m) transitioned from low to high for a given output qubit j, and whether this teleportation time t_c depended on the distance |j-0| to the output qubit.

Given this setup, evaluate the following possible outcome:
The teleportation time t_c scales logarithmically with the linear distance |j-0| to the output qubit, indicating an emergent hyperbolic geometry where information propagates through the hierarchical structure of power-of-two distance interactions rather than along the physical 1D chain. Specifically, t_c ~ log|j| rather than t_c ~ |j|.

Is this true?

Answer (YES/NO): NO